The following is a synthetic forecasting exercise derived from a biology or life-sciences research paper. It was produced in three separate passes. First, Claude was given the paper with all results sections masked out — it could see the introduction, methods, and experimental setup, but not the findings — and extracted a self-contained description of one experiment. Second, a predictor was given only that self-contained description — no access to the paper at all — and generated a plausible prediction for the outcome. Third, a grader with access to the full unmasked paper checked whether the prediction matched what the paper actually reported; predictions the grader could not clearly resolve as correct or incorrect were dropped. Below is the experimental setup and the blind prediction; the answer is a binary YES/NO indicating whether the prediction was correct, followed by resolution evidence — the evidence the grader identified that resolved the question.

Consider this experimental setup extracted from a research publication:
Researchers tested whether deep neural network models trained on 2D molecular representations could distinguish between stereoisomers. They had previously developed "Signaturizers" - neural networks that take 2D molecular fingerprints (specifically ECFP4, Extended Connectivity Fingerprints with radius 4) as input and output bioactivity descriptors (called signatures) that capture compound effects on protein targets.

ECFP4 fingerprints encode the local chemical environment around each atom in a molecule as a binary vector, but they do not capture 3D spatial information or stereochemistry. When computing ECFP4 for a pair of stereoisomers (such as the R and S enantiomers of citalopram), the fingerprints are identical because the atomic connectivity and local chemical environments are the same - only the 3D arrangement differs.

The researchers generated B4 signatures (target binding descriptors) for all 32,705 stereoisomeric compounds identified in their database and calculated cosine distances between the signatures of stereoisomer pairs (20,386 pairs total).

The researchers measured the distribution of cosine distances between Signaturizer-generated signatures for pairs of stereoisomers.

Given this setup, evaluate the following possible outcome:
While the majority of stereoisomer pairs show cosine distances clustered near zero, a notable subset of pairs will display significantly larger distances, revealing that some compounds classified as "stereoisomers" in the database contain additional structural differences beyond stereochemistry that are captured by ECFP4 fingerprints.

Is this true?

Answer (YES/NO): NO